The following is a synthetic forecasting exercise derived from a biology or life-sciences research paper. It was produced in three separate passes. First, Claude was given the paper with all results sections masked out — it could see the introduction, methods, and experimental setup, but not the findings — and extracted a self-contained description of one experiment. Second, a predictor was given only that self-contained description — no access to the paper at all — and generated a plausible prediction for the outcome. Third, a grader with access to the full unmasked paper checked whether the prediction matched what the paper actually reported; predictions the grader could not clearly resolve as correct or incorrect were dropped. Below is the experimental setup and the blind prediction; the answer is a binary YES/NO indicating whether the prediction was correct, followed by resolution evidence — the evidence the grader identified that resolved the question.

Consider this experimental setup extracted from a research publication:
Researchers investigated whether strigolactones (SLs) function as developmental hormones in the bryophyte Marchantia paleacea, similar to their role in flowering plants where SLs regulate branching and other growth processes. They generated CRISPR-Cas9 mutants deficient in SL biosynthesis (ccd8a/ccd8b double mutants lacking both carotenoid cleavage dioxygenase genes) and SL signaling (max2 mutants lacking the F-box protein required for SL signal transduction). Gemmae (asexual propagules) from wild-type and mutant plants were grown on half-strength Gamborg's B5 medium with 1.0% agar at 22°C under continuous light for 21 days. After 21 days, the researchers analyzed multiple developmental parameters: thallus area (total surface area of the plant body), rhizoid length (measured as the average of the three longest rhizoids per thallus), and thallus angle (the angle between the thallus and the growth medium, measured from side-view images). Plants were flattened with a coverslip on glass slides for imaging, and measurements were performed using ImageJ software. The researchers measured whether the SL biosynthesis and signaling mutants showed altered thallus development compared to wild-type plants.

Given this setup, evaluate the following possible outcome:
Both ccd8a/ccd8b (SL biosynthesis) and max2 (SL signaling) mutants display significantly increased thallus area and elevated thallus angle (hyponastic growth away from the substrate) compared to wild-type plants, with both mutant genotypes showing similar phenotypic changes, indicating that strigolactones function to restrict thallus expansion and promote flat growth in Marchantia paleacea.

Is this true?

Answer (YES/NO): NO